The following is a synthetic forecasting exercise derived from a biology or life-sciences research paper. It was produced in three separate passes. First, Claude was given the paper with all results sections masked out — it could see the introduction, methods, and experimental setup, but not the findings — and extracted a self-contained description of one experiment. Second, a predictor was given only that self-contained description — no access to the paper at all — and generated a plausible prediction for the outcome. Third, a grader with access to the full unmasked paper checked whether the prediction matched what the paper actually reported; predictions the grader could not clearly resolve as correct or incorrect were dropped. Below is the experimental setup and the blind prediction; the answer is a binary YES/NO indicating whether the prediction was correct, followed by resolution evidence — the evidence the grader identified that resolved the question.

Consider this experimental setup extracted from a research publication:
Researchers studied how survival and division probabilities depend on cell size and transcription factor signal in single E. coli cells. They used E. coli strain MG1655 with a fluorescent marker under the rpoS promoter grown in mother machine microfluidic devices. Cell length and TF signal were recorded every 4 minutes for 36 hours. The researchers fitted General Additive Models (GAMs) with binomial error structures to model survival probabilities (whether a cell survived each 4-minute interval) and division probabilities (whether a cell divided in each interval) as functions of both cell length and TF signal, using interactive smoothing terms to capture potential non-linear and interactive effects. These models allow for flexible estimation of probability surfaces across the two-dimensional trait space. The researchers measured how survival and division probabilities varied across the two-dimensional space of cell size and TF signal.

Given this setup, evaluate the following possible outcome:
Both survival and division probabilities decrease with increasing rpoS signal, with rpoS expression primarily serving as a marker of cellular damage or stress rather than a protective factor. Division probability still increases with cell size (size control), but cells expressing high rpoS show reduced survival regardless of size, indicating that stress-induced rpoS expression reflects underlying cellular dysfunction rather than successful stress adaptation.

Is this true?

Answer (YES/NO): NO